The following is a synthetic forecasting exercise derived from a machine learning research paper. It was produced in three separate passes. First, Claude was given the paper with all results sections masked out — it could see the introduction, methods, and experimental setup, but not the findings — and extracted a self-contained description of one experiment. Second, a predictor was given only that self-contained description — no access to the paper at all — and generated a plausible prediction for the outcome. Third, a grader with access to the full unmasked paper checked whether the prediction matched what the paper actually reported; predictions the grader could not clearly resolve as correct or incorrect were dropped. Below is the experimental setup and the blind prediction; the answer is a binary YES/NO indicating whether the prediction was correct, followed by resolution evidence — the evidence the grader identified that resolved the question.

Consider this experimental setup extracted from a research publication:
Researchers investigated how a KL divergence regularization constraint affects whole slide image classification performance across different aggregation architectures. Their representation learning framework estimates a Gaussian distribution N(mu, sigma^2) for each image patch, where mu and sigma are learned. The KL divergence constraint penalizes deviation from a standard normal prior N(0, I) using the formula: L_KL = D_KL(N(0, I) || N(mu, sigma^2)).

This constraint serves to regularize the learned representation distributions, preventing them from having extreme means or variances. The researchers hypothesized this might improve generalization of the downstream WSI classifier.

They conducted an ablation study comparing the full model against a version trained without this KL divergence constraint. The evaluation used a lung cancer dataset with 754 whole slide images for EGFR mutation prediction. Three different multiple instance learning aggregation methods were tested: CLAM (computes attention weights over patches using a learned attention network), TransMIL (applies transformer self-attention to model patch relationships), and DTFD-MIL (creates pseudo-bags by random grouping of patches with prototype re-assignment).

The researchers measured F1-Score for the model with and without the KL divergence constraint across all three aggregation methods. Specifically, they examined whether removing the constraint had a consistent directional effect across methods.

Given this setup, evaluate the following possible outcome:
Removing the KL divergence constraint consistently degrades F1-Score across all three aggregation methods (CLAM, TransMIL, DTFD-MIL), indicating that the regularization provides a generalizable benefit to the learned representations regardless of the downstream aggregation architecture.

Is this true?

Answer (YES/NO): YES